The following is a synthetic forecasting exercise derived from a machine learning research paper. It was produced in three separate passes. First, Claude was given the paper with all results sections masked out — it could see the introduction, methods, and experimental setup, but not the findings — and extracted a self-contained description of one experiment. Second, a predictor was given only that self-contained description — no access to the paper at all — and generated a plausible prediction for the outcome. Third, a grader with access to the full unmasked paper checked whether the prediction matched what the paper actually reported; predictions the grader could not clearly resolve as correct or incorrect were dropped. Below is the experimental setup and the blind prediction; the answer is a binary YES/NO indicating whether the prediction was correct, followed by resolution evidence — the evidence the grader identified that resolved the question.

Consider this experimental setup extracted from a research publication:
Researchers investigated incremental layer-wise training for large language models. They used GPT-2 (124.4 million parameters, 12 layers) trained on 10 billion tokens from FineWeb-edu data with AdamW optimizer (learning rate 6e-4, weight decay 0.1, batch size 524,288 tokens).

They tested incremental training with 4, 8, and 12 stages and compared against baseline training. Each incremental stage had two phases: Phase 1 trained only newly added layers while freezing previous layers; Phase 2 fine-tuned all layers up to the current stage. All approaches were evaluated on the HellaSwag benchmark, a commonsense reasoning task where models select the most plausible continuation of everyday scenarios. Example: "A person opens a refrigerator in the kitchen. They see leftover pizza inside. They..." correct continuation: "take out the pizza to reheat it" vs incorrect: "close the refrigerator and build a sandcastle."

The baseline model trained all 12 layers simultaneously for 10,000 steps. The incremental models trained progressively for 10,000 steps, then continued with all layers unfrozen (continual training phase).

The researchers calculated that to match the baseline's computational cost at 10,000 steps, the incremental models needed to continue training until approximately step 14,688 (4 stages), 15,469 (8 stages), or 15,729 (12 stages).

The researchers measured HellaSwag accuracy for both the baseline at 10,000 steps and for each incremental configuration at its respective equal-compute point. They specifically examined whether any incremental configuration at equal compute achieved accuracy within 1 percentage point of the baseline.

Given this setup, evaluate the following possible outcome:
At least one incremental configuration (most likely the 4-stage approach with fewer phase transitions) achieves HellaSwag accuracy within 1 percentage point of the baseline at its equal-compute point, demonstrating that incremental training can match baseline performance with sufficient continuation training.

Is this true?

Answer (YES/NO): NO